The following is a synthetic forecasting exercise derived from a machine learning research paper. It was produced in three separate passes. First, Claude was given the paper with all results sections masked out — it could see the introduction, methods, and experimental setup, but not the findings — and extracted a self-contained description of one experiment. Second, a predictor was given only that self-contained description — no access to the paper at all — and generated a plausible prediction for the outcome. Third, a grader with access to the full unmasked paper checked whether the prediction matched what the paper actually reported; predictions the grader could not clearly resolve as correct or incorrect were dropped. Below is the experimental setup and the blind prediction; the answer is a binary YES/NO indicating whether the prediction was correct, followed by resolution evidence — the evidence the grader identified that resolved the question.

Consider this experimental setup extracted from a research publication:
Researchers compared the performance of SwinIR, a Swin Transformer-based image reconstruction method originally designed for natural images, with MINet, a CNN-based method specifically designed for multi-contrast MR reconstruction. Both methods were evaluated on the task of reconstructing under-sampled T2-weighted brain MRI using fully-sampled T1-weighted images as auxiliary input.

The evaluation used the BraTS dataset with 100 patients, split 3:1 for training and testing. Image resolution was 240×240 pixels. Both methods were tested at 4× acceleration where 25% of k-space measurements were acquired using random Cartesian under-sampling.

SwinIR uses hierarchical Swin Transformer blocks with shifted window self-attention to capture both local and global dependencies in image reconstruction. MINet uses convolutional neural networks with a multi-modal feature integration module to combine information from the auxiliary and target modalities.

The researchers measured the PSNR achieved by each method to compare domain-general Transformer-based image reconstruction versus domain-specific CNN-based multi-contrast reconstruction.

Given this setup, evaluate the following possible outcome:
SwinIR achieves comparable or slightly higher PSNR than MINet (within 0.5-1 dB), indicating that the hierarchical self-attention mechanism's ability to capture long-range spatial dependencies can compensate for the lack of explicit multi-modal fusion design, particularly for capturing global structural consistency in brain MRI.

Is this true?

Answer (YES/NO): NO